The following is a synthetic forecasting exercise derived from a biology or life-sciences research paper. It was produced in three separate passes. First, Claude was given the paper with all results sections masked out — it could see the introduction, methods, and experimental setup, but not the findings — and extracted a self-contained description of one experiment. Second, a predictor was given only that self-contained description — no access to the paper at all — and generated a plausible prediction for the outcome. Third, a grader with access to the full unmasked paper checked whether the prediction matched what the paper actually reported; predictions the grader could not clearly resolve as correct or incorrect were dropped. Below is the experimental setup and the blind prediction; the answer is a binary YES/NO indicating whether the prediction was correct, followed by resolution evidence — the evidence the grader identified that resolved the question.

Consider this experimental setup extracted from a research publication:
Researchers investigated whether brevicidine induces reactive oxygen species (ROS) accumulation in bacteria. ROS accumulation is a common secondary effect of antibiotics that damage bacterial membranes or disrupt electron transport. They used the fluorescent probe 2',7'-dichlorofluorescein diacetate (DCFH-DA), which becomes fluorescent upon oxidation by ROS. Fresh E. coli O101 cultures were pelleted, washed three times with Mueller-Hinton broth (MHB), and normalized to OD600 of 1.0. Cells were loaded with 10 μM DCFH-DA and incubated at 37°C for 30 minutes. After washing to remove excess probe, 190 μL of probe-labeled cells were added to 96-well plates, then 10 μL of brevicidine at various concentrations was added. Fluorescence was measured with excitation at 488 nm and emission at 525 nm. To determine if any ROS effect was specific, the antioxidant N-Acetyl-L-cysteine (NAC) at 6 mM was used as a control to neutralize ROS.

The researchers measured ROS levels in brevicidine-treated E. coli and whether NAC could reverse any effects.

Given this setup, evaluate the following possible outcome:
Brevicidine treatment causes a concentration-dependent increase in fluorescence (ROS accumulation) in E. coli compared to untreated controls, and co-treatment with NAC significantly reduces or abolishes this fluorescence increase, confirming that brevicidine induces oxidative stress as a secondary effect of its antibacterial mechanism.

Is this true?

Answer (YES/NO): NO